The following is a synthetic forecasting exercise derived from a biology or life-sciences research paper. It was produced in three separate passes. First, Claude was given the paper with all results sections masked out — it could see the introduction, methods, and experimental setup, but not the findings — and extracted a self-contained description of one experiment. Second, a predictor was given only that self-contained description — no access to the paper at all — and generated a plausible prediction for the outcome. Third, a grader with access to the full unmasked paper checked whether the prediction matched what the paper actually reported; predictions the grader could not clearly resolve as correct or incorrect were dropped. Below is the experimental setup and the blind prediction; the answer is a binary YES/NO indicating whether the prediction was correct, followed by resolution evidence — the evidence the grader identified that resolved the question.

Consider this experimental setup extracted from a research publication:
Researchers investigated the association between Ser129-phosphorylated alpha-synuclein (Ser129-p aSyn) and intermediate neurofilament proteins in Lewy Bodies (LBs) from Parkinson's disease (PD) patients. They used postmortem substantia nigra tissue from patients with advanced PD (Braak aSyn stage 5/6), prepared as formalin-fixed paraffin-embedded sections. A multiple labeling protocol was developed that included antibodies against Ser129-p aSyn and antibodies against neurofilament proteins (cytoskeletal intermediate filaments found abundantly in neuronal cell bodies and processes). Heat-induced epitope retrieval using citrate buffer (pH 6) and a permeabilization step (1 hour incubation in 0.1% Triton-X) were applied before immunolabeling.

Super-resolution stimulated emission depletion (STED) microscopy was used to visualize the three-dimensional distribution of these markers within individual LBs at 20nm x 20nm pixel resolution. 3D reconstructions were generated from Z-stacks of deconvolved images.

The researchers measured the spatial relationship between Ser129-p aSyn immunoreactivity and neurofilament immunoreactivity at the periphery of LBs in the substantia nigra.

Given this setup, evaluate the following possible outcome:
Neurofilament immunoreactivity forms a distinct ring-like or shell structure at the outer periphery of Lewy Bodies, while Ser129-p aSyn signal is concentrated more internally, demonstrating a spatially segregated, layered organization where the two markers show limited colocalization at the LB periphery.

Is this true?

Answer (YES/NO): NO